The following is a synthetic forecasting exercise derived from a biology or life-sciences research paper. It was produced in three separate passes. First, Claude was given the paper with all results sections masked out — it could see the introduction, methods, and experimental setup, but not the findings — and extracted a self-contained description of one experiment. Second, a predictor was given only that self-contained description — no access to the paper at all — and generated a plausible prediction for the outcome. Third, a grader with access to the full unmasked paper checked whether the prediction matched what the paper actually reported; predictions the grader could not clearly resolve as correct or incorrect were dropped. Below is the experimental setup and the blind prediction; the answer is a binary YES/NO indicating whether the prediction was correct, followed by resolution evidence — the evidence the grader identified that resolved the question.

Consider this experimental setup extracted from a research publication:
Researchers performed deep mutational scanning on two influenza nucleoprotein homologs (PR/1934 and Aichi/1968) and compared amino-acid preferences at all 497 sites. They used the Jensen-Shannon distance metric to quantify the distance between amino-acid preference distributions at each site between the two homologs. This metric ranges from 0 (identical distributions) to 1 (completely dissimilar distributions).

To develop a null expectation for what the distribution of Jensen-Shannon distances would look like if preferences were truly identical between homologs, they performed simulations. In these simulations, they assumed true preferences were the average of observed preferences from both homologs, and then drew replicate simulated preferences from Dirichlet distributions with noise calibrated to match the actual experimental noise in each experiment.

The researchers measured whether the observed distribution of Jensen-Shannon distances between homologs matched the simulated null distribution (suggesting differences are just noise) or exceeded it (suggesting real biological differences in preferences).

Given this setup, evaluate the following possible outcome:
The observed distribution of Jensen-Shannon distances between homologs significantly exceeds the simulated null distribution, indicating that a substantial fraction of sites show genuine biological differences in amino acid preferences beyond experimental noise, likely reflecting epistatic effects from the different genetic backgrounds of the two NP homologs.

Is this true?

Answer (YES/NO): NO